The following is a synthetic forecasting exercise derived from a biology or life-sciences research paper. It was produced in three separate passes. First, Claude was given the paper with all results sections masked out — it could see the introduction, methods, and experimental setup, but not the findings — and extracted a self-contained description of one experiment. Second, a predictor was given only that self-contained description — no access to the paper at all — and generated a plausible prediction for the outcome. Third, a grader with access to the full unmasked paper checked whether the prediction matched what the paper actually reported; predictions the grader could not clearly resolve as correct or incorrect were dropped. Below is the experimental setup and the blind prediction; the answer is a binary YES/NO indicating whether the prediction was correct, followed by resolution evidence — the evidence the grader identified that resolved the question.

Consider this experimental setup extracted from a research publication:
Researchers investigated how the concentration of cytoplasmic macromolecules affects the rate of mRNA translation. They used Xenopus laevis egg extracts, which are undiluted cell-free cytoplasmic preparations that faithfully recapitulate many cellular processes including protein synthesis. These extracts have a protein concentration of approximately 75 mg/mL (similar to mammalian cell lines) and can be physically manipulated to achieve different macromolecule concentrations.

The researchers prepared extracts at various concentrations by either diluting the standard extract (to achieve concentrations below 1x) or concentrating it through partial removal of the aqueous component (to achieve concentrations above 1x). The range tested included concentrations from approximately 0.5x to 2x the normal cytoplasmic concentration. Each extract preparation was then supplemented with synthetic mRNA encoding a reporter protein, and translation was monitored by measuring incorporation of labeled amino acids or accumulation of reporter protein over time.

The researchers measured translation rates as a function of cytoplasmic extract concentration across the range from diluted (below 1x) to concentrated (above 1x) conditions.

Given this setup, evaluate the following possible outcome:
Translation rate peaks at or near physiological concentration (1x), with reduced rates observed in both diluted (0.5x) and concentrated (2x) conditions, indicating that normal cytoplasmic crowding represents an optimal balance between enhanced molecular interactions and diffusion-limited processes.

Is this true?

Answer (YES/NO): YES